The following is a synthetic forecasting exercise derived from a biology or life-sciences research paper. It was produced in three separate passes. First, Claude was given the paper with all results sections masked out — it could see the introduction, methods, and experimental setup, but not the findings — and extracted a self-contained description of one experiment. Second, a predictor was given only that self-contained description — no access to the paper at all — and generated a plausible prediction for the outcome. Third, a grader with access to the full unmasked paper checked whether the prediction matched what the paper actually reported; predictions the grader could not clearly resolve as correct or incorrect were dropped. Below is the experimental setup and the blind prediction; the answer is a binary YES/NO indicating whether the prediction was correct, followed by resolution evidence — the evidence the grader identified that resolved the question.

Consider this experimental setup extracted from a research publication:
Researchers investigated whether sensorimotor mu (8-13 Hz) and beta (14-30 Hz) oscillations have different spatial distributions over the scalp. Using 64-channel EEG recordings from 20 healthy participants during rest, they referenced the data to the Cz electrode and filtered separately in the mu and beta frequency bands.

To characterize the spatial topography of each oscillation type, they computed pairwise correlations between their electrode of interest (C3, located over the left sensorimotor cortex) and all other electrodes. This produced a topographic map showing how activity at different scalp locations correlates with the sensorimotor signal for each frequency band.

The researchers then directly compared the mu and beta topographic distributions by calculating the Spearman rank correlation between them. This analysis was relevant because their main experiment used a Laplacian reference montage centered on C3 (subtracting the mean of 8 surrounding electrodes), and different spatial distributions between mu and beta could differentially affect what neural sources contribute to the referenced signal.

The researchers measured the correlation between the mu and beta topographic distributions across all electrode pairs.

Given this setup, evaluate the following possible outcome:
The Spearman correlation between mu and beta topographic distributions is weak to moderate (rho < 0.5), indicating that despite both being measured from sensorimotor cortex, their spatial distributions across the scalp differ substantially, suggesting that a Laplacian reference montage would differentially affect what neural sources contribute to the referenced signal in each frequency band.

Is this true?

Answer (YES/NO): NO